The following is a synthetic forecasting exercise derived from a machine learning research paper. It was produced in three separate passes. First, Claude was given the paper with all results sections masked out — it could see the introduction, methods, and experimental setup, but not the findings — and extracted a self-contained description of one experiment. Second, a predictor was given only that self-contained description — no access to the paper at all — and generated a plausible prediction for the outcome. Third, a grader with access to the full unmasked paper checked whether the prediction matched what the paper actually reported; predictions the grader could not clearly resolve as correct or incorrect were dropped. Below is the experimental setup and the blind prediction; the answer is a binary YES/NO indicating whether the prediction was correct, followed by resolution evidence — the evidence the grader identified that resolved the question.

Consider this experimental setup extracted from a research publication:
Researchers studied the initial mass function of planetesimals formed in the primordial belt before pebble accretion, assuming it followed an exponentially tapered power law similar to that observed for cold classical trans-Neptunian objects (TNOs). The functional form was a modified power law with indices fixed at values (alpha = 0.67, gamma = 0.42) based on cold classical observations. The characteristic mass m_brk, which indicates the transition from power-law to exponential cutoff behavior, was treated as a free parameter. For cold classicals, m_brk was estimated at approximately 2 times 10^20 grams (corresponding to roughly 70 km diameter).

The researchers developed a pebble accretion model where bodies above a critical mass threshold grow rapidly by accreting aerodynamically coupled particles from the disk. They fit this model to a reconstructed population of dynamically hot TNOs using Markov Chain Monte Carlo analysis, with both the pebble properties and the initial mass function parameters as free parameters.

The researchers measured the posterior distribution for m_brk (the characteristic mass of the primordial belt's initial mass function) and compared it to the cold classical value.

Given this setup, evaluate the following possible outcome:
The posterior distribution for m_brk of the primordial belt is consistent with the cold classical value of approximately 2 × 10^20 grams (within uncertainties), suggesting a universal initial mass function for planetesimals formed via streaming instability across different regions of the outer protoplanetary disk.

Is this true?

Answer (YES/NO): NO